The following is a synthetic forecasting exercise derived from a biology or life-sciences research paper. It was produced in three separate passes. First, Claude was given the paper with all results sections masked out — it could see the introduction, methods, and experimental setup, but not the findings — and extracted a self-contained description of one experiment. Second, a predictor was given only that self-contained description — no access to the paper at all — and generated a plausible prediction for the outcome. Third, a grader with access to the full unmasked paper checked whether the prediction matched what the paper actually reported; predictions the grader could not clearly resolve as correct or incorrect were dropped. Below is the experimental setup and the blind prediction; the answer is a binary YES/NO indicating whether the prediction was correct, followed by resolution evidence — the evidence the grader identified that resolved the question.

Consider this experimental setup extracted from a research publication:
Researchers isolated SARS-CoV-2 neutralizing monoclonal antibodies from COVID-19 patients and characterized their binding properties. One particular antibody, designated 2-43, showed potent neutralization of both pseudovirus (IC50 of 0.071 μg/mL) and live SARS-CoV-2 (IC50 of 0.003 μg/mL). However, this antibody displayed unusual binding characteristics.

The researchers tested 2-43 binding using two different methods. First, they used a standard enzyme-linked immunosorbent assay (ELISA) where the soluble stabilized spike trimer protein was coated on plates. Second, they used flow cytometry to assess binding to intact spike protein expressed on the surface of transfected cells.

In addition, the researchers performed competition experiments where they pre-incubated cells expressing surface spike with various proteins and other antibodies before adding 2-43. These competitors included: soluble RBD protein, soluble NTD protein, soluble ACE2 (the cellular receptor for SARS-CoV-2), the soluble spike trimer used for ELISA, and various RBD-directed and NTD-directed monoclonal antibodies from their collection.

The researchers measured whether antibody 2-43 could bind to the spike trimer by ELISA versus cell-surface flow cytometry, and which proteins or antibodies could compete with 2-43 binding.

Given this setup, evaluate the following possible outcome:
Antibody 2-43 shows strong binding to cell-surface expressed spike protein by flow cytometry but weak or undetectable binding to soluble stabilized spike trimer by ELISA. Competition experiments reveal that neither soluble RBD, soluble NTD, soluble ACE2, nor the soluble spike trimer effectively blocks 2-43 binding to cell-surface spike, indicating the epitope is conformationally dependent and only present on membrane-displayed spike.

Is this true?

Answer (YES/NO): NO